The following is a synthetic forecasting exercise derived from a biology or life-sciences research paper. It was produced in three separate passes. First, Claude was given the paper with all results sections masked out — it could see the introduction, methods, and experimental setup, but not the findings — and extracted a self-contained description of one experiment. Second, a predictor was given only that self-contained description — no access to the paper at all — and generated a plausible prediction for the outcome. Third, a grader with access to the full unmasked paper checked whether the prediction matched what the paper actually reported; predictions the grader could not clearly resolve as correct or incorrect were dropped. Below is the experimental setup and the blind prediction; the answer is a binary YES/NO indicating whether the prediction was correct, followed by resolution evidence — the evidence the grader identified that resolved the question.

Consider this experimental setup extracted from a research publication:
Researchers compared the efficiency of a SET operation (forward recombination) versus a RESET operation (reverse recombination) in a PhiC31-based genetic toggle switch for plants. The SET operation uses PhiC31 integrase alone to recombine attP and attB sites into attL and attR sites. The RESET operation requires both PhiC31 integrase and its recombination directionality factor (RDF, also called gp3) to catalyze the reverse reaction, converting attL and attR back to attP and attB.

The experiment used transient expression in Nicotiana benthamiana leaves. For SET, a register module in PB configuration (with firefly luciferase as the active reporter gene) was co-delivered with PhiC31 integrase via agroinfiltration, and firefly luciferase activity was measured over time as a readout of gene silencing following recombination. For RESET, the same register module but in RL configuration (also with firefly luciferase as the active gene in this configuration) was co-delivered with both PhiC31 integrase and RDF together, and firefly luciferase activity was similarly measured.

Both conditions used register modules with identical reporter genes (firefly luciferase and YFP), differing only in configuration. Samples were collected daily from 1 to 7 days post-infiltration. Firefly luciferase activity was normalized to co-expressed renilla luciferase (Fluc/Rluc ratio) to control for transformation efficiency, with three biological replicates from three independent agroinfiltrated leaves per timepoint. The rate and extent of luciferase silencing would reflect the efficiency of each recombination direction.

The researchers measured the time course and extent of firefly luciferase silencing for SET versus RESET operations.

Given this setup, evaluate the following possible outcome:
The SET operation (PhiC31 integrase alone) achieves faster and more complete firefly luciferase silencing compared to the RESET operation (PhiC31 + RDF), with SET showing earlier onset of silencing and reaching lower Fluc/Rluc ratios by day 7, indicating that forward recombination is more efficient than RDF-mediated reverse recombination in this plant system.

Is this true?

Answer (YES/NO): YES